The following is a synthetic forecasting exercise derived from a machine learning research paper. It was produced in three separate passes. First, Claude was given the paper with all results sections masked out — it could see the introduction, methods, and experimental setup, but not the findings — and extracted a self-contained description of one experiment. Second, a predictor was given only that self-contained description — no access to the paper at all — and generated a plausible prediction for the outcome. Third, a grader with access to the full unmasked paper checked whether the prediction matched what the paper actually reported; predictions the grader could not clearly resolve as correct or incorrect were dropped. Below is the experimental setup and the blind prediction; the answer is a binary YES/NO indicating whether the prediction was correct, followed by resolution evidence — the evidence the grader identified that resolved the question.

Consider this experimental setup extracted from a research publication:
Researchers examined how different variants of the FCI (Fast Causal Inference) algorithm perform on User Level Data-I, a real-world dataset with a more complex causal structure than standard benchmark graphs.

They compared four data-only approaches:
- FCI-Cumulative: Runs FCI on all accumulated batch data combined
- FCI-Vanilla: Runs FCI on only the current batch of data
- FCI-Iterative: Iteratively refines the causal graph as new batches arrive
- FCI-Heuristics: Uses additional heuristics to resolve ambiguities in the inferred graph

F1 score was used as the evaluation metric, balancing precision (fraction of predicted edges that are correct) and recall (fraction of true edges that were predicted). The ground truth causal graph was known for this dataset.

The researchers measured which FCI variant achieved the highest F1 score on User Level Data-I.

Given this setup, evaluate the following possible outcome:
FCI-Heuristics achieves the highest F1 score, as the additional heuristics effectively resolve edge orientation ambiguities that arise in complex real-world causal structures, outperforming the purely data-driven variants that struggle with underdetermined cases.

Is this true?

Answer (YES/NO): NO